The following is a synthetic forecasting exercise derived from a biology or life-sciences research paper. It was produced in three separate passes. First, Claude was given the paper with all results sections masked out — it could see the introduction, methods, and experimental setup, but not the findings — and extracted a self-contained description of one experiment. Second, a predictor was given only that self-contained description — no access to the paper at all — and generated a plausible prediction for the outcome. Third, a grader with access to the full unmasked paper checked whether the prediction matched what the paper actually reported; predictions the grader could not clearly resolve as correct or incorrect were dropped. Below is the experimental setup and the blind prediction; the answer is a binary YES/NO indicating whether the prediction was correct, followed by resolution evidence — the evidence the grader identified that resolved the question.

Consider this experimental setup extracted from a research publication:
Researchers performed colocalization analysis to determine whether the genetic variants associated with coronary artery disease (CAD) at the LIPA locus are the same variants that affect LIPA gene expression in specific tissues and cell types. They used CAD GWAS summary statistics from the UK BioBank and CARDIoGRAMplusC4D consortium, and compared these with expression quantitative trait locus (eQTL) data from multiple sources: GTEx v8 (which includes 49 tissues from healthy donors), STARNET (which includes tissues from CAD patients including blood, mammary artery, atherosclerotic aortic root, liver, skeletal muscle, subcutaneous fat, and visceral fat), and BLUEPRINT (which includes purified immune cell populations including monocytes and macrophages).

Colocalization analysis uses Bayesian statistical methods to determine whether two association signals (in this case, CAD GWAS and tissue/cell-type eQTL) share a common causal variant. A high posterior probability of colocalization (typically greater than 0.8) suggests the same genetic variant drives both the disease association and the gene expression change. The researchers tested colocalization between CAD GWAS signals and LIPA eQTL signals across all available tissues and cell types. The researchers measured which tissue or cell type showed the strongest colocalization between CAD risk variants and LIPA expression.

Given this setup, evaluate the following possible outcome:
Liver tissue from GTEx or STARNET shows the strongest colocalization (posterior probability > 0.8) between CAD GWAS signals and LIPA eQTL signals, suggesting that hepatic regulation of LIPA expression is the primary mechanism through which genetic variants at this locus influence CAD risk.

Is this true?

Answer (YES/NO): NO